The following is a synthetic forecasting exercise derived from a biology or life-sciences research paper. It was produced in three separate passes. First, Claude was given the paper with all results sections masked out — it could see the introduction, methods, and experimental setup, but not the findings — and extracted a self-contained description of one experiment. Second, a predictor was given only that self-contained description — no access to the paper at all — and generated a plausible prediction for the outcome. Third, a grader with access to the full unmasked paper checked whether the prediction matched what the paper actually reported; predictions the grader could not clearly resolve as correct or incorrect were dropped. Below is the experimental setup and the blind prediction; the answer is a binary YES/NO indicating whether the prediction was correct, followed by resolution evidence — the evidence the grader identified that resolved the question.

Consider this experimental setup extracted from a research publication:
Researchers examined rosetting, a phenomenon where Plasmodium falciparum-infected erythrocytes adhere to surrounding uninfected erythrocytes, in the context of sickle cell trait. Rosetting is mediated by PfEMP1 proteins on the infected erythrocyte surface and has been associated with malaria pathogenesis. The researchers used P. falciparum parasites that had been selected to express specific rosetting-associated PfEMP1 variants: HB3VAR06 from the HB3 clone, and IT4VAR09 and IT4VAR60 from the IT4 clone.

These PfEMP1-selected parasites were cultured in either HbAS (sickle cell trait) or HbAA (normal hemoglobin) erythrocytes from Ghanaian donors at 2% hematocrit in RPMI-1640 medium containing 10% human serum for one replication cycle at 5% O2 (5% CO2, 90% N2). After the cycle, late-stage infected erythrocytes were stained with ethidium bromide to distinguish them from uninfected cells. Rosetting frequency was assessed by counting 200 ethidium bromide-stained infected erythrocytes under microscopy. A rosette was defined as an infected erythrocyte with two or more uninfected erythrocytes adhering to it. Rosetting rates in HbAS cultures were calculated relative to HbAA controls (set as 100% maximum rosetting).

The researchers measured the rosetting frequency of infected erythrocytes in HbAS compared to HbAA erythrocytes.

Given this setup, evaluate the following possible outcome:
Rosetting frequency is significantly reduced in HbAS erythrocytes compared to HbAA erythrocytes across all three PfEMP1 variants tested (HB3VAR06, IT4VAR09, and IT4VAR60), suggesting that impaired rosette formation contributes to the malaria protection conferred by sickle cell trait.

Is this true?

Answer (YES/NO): YES